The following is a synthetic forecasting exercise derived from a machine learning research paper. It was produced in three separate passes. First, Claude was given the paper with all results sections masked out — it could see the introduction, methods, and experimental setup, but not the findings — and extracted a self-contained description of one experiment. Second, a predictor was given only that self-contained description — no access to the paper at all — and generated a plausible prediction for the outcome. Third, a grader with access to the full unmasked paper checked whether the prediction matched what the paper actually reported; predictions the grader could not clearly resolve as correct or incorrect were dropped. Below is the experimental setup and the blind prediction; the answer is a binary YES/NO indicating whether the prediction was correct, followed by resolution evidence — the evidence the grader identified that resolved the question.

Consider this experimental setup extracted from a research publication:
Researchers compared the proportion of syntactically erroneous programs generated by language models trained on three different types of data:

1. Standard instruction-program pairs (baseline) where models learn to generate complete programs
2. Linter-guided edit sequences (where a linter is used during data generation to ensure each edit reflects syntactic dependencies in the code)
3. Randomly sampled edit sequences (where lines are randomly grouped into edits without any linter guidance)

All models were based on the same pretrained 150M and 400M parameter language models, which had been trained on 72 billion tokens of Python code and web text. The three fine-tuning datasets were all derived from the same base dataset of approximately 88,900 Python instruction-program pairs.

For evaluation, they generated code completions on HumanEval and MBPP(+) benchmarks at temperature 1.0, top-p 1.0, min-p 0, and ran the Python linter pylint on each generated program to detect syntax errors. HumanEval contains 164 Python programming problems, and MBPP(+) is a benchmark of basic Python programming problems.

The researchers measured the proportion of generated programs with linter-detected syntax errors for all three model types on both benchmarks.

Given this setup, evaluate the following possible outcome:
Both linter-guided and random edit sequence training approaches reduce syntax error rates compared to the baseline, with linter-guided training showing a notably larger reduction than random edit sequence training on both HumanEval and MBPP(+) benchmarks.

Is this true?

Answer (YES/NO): NO